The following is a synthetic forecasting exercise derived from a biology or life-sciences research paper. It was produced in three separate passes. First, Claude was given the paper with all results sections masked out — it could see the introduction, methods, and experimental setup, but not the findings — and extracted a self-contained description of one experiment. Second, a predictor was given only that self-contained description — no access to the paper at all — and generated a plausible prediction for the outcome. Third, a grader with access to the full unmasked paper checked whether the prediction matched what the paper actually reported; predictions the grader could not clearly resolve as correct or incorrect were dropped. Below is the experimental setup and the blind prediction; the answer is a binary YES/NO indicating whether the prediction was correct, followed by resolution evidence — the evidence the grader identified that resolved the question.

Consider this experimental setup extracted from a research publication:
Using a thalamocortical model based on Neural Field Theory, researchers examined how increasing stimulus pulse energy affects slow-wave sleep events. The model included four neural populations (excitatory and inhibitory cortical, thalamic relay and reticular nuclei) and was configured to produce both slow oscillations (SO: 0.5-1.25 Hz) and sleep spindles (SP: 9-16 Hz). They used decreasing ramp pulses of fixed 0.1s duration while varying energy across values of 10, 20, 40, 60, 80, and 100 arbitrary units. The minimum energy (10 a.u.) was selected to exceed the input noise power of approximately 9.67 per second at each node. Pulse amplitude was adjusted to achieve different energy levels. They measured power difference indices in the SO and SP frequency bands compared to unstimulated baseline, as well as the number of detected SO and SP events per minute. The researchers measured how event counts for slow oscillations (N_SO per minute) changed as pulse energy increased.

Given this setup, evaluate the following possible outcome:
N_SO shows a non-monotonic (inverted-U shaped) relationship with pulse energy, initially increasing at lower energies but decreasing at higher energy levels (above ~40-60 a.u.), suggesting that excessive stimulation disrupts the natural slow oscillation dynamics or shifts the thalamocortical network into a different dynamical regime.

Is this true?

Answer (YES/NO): YES